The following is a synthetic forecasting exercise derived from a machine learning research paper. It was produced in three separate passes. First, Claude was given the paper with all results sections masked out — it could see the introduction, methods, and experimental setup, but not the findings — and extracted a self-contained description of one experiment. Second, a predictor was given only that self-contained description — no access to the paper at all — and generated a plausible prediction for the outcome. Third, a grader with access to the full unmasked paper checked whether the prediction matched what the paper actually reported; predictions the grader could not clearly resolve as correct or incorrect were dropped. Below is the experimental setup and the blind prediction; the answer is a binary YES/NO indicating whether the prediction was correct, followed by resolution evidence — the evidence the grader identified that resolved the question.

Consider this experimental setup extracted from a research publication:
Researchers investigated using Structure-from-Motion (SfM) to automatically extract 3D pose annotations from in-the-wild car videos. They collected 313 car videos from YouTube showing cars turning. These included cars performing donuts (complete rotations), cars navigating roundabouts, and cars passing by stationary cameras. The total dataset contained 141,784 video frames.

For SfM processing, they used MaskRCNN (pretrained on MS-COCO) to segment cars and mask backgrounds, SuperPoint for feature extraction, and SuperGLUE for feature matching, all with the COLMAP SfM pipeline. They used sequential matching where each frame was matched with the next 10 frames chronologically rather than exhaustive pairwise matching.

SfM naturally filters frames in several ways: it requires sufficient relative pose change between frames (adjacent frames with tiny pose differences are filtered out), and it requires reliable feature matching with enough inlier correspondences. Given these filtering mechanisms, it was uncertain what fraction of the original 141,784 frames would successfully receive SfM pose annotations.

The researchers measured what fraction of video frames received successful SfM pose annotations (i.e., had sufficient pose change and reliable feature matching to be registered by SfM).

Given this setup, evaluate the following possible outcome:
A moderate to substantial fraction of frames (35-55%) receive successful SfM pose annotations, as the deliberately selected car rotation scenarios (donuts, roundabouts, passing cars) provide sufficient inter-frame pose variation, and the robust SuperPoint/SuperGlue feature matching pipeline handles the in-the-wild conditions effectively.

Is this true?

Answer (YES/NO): NO